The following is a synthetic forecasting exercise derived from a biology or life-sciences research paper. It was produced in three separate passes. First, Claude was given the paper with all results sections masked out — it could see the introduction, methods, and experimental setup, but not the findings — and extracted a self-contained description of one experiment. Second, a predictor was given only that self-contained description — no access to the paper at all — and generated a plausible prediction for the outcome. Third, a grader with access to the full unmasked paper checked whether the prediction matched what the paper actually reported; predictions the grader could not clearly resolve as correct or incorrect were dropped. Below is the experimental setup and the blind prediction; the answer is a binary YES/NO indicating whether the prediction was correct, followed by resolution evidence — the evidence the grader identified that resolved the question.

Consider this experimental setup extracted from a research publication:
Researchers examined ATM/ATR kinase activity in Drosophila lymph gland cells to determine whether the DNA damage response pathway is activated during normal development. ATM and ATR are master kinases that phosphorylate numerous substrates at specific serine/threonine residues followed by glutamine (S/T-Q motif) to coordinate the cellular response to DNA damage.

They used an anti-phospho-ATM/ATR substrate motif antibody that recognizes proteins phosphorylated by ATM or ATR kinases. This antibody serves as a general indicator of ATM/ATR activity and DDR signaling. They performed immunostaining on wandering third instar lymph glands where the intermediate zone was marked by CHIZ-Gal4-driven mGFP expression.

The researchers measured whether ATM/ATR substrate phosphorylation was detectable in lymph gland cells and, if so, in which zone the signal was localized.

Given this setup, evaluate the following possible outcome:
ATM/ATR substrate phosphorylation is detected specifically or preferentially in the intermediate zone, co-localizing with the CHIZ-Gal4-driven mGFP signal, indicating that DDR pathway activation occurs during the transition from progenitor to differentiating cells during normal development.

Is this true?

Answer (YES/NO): YES